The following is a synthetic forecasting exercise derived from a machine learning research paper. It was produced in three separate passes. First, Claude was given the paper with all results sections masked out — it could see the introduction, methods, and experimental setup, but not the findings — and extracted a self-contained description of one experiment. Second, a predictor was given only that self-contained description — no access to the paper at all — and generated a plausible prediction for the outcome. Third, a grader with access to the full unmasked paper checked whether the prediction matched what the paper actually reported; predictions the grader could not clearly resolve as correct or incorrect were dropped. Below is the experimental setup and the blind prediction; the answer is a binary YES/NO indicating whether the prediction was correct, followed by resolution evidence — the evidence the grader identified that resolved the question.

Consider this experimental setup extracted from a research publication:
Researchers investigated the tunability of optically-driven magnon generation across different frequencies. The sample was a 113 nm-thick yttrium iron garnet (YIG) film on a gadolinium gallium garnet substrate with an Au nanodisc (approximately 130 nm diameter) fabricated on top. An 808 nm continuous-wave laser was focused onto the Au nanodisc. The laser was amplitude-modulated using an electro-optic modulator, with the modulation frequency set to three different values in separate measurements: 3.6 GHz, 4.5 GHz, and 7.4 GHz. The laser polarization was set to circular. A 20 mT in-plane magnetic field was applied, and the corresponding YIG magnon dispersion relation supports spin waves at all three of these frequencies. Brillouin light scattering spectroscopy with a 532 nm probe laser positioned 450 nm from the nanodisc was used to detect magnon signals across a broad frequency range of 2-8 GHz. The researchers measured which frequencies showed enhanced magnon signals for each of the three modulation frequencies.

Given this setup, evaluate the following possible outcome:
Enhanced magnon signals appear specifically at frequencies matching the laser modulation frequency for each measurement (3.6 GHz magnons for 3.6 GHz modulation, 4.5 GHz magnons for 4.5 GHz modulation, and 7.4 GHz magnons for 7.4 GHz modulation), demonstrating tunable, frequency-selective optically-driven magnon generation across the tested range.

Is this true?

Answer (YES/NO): YES